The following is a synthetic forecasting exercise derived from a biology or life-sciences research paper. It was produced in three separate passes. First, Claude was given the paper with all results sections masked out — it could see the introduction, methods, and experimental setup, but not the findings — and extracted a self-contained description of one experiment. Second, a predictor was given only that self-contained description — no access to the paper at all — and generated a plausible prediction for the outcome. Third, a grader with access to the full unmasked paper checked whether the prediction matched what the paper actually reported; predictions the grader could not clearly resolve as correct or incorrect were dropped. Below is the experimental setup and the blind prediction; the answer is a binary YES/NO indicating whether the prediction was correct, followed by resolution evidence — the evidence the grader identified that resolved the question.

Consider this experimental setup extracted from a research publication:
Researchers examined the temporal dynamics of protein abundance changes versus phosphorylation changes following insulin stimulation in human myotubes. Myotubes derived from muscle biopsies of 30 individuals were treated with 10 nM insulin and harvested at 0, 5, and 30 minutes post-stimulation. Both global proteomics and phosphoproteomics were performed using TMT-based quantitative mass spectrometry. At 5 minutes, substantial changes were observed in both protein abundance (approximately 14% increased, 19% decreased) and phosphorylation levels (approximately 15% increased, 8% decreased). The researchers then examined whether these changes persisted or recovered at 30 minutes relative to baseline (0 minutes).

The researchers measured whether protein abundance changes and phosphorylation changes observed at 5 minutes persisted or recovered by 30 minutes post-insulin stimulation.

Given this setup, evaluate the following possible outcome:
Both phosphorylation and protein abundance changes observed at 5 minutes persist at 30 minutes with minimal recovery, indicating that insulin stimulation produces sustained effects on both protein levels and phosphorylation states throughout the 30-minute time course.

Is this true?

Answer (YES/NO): NO